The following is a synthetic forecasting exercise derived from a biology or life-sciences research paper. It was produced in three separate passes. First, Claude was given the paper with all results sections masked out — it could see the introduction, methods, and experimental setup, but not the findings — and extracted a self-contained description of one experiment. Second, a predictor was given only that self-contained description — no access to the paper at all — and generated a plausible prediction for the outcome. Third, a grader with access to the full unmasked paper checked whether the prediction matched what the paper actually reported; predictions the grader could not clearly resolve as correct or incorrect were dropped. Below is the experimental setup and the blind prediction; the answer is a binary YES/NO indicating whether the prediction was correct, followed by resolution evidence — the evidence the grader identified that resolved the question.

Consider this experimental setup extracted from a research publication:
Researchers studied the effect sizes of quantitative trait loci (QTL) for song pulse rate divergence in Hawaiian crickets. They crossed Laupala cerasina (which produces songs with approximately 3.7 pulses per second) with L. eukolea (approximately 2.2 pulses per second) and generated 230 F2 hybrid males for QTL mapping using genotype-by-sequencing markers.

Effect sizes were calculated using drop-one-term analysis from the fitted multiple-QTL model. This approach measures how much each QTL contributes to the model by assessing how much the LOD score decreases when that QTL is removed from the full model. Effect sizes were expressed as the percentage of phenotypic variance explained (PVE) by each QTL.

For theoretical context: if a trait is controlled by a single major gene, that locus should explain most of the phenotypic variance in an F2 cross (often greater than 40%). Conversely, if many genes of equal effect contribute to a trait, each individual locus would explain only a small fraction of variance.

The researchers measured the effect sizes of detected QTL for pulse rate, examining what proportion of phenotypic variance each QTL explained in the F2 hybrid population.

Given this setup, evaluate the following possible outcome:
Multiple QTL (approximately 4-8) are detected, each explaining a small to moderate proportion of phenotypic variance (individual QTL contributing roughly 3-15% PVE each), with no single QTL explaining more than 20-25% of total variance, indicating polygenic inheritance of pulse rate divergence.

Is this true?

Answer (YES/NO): YES